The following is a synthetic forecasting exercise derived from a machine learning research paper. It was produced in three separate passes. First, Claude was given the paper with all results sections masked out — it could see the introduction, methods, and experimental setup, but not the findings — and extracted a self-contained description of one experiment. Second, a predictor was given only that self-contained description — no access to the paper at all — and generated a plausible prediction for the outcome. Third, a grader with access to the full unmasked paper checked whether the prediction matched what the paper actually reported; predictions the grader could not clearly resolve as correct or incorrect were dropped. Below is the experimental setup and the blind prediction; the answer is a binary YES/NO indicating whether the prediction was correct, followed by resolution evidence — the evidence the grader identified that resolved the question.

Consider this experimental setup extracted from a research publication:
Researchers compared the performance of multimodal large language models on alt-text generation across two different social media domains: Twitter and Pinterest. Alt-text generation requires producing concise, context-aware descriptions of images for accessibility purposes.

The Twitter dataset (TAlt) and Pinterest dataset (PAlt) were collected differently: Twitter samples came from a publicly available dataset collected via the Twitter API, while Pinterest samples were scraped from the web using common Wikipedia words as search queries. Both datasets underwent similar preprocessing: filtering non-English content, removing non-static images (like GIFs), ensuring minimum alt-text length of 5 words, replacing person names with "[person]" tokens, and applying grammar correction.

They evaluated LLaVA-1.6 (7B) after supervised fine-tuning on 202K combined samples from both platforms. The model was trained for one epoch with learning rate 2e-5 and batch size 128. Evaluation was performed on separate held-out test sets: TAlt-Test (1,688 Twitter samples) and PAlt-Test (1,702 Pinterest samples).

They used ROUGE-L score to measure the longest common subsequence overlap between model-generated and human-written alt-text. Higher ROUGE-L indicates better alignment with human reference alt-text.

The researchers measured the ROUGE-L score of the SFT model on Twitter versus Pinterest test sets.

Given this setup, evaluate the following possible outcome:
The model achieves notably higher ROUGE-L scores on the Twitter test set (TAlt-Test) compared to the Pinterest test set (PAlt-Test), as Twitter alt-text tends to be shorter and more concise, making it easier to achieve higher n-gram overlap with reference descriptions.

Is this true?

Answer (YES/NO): YES